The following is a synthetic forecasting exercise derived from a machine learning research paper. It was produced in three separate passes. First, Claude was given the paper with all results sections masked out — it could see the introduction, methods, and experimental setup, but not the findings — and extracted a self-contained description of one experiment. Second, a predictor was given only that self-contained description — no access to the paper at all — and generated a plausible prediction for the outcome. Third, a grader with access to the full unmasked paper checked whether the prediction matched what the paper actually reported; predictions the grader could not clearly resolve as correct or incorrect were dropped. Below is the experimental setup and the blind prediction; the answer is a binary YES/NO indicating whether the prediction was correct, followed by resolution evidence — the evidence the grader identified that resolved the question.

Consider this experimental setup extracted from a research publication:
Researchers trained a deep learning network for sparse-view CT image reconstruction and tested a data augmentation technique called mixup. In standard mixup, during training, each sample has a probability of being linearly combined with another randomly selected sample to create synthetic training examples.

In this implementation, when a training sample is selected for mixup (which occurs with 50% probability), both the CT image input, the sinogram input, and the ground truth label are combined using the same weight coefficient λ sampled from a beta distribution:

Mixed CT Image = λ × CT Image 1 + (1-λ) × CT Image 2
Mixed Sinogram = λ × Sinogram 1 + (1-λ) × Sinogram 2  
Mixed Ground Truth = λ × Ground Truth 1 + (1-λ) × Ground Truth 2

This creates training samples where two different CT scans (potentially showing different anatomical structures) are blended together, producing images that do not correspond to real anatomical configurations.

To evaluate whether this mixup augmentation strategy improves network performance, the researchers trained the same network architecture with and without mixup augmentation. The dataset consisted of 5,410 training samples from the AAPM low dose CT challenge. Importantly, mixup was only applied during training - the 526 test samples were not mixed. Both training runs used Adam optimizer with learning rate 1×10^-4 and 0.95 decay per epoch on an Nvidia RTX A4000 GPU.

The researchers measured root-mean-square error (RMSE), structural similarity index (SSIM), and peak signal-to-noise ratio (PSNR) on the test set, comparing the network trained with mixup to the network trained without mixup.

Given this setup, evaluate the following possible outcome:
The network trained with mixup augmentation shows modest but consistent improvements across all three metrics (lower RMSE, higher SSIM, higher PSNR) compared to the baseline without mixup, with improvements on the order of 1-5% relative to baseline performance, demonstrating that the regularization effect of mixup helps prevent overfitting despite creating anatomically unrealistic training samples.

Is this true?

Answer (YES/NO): NO